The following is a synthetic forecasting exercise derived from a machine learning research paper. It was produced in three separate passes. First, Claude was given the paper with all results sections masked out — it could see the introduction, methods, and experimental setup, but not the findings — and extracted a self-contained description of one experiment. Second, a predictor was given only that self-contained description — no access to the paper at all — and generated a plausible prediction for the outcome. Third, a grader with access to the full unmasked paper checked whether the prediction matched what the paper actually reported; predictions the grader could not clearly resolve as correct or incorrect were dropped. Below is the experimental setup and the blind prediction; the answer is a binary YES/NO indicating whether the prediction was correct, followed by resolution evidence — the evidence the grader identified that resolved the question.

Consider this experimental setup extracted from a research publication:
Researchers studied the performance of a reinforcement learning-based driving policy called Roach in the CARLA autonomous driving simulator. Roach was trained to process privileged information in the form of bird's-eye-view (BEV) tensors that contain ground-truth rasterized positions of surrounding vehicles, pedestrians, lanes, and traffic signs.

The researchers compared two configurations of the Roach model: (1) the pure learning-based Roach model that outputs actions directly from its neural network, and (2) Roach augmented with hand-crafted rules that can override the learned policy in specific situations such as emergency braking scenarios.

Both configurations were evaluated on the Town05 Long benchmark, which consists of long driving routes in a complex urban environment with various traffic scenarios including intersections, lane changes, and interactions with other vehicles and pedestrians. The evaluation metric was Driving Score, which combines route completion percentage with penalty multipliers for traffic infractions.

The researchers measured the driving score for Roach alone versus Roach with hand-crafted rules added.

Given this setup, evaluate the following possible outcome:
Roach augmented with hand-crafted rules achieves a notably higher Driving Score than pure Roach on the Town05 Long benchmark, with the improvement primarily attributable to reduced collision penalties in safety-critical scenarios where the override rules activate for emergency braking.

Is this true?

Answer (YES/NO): NO